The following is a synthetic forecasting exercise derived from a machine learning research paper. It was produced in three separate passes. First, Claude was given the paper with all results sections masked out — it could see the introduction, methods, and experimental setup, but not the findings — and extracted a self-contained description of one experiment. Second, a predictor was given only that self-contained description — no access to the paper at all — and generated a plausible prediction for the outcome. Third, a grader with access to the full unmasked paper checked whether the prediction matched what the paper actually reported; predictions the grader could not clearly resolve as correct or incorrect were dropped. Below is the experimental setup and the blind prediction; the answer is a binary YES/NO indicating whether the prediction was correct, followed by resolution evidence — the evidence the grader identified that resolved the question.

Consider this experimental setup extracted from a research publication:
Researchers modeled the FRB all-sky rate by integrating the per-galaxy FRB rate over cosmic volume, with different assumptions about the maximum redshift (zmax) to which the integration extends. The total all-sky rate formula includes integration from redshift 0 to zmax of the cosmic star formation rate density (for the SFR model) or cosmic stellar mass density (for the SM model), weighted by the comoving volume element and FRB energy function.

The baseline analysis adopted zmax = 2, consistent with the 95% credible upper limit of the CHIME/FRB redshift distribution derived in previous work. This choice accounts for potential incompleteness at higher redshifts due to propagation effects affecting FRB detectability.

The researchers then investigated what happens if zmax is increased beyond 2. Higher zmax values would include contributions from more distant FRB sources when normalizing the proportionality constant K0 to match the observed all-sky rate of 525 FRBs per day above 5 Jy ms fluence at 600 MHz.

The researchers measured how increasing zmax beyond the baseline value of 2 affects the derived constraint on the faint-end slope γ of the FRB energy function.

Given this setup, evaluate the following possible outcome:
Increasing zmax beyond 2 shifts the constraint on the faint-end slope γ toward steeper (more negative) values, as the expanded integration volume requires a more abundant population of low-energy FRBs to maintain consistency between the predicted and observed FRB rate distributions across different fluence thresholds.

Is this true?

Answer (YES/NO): NO